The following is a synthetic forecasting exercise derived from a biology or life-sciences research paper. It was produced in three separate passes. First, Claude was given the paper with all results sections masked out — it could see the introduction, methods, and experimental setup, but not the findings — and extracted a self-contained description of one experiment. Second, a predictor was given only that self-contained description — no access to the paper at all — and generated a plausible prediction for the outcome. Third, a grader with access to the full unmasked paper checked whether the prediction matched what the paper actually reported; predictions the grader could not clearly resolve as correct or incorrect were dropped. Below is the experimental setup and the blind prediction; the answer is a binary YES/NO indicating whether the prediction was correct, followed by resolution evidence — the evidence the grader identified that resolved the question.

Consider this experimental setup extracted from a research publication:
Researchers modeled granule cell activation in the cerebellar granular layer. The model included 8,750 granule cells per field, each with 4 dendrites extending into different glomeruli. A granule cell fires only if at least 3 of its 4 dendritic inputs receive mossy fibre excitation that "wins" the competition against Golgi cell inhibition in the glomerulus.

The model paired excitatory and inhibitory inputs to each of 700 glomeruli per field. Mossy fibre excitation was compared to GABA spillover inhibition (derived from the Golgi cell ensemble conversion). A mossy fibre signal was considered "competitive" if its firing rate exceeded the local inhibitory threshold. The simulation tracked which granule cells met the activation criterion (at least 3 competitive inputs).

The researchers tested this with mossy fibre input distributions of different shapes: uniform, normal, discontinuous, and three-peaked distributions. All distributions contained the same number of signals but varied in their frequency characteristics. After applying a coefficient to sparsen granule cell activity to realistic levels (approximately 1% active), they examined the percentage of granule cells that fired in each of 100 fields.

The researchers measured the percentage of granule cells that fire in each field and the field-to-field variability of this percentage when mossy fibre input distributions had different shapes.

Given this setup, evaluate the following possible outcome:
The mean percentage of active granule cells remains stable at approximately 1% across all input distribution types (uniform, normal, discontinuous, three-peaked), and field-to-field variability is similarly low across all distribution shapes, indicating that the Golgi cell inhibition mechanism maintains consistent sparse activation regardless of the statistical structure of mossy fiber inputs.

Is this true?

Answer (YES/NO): YES